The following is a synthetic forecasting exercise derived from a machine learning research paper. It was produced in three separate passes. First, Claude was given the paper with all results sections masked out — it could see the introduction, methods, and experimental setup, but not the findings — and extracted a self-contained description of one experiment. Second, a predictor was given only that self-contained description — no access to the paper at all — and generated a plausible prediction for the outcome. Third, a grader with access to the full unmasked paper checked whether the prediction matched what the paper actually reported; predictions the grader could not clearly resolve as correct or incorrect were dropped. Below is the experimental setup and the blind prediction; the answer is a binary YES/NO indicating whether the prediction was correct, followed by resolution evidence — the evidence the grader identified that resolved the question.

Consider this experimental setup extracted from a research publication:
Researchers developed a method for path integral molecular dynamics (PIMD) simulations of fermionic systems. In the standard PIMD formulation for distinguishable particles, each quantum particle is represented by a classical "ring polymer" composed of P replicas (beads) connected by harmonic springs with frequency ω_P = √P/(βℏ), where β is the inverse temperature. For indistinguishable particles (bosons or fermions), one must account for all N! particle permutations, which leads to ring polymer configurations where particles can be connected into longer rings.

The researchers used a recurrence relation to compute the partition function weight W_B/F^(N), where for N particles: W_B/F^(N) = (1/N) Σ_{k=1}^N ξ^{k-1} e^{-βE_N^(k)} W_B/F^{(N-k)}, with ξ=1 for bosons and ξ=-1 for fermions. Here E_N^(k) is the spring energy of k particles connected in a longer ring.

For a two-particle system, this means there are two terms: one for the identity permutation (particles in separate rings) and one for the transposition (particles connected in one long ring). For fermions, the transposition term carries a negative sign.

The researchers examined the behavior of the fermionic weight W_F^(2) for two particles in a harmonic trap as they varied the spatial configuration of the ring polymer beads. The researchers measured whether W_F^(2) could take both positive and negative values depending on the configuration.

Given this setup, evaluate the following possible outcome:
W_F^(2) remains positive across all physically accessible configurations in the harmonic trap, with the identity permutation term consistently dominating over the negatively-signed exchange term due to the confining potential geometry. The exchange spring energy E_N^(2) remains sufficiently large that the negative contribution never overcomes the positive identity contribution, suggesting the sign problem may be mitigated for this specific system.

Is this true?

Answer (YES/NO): NO